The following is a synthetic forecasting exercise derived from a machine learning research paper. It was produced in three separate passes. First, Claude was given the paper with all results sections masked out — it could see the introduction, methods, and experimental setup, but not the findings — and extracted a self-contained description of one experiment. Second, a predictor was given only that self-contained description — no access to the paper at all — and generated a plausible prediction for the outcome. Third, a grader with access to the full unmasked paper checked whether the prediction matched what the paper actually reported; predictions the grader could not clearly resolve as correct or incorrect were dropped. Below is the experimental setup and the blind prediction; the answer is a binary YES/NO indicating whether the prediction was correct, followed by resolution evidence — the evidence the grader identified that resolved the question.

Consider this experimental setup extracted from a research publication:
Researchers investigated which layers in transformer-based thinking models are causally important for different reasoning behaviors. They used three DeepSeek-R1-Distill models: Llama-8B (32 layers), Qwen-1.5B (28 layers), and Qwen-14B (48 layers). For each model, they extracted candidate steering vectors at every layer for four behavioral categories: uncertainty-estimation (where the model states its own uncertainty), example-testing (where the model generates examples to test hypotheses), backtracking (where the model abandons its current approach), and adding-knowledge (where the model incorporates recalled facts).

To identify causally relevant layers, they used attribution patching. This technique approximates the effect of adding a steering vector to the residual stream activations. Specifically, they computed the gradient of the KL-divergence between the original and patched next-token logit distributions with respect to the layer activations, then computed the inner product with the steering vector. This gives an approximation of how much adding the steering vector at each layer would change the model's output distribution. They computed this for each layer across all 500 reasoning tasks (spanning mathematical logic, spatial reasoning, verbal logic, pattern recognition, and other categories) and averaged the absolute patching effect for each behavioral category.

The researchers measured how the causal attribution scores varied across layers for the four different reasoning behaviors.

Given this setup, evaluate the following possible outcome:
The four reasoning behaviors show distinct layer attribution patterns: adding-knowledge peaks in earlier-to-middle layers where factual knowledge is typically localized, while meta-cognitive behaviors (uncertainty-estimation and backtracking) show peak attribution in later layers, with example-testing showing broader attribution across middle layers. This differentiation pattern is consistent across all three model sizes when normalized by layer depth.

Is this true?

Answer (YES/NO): NO